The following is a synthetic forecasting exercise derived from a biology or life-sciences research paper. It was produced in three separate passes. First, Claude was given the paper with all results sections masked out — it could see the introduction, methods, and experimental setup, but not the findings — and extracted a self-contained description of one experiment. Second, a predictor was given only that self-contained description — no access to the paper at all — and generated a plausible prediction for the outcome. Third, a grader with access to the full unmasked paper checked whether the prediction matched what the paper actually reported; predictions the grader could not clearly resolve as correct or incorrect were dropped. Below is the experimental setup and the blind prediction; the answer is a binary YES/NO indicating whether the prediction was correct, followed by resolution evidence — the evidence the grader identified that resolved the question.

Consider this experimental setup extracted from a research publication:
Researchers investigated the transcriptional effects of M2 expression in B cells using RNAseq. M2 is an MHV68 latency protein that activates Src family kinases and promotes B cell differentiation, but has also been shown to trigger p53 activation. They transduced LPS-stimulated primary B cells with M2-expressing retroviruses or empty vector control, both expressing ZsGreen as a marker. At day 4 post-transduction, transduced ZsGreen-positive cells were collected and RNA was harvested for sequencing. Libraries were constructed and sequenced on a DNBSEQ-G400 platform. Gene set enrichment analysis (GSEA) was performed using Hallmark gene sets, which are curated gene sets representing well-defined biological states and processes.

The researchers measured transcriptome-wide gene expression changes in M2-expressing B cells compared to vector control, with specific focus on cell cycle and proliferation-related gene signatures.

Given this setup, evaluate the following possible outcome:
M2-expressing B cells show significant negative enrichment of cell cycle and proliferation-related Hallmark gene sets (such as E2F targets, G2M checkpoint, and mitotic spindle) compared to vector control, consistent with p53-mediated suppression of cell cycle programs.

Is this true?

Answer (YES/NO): YES